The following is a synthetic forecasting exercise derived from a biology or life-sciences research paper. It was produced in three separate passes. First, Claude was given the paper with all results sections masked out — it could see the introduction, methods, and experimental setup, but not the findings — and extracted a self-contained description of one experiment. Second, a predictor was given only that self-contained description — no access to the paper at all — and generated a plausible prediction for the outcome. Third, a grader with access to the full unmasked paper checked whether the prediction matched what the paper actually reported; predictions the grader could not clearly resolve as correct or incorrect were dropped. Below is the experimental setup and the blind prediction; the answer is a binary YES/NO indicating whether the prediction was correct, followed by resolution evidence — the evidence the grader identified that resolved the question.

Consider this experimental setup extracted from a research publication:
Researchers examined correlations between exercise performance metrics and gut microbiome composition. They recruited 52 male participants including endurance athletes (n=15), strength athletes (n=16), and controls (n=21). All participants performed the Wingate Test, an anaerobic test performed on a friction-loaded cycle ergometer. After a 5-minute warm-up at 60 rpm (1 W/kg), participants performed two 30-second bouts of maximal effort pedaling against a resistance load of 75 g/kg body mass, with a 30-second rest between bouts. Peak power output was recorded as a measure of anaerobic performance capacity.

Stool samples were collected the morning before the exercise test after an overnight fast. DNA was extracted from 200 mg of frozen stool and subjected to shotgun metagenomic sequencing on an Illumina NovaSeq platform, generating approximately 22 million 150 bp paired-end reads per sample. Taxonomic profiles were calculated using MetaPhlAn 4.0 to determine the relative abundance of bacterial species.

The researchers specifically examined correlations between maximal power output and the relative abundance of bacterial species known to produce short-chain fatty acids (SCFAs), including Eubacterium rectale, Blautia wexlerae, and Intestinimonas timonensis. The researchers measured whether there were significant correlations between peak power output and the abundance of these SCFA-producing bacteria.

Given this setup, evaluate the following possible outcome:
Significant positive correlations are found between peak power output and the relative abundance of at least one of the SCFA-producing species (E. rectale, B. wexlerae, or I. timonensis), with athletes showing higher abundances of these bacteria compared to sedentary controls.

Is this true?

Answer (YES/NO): NO